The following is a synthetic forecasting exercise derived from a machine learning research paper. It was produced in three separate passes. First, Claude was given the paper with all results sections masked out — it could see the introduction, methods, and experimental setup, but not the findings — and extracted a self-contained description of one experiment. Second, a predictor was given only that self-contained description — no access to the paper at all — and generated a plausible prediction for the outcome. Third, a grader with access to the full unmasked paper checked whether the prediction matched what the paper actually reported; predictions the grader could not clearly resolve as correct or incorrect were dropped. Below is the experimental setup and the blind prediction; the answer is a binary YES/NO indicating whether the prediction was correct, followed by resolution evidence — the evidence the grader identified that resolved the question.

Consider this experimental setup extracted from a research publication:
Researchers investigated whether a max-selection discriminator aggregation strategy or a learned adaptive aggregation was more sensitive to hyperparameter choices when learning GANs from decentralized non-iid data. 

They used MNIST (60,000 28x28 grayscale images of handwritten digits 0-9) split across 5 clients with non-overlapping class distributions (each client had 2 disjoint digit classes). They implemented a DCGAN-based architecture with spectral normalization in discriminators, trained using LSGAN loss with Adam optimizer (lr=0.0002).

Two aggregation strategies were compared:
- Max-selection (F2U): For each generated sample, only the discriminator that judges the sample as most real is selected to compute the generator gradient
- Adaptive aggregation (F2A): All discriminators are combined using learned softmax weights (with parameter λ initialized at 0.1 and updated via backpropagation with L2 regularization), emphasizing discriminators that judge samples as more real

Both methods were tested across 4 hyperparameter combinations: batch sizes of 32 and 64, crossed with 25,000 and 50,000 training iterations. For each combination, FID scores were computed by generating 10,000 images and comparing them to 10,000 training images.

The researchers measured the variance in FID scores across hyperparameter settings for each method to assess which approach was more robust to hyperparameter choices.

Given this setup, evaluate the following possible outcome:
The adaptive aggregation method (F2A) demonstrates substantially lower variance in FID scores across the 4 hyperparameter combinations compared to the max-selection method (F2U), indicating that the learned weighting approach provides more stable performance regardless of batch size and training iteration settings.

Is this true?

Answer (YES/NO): YES